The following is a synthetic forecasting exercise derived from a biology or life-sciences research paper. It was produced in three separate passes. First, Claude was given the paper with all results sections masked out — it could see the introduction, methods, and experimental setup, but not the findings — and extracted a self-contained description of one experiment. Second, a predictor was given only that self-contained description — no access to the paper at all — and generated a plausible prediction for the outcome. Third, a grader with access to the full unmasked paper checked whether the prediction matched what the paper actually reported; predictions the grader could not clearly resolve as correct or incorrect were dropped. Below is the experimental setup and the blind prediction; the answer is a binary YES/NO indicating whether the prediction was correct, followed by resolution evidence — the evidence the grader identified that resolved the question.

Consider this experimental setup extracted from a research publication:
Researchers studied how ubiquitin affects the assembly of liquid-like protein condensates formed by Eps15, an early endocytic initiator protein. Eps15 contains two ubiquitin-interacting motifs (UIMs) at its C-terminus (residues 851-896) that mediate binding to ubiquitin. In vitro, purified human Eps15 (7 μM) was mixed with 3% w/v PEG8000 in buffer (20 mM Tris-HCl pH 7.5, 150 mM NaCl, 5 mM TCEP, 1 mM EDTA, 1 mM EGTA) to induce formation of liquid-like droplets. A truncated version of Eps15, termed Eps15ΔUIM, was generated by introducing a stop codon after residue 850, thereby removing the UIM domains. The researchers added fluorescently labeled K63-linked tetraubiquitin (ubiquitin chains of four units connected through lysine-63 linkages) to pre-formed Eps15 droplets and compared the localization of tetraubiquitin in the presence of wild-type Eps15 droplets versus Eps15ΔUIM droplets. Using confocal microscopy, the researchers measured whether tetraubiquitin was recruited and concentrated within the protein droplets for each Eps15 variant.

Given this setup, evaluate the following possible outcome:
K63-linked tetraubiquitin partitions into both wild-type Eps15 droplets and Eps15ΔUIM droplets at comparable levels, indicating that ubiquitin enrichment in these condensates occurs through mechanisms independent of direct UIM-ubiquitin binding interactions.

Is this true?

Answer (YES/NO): NO